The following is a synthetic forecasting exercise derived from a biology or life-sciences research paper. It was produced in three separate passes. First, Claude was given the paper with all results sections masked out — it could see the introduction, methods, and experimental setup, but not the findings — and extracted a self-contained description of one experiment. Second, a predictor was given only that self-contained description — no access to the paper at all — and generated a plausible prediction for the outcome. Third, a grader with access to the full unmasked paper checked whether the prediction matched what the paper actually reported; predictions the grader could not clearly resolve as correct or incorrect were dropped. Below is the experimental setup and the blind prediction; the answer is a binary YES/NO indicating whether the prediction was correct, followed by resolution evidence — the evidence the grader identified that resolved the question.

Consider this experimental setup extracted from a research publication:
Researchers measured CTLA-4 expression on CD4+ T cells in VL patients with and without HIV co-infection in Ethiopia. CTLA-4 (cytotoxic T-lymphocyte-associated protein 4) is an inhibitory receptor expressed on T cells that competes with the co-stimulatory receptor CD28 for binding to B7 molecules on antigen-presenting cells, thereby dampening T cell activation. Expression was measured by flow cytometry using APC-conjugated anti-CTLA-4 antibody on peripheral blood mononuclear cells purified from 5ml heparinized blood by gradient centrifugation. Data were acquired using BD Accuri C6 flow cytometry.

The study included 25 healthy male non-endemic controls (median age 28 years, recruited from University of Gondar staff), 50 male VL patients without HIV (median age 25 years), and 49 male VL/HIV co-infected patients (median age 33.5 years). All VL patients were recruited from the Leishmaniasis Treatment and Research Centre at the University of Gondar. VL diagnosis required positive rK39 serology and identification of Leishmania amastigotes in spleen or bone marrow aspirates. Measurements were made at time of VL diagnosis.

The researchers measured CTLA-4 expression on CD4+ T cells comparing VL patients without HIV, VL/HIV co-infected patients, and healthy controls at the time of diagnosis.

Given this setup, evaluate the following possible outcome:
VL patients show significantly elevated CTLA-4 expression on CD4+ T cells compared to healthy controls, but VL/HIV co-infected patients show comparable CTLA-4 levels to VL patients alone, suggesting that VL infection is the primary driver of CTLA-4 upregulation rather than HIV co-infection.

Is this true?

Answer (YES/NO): NO